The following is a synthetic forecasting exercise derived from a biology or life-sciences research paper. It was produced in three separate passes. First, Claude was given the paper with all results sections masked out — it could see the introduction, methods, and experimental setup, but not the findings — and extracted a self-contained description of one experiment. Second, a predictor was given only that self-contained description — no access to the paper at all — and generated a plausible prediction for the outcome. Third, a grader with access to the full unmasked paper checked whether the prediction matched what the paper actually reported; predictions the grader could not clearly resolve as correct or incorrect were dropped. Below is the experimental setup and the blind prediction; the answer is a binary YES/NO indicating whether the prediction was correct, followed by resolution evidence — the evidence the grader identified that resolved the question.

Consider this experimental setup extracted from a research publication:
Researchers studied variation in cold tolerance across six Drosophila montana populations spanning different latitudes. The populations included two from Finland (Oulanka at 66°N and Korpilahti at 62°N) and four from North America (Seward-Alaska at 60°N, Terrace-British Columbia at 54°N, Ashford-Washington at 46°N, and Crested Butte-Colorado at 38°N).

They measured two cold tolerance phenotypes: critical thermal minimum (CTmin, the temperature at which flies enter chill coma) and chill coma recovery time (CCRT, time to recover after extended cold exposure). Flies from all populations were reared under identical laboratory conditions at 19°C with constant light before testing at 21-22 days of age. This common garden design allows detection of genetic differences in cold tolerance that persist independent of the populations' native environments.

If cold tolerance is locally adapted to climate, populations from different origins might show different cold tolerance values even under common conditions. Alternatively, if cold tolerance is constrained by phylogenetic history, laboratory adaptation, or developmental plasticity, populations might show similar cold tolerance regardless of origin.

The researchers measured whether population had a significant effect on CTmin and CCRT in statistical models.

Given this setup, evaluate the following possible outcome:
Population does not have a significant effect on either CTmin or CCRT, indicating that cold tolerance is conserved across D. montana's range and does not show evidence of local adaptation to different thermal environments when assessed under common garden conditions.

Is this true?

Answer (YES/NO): NO